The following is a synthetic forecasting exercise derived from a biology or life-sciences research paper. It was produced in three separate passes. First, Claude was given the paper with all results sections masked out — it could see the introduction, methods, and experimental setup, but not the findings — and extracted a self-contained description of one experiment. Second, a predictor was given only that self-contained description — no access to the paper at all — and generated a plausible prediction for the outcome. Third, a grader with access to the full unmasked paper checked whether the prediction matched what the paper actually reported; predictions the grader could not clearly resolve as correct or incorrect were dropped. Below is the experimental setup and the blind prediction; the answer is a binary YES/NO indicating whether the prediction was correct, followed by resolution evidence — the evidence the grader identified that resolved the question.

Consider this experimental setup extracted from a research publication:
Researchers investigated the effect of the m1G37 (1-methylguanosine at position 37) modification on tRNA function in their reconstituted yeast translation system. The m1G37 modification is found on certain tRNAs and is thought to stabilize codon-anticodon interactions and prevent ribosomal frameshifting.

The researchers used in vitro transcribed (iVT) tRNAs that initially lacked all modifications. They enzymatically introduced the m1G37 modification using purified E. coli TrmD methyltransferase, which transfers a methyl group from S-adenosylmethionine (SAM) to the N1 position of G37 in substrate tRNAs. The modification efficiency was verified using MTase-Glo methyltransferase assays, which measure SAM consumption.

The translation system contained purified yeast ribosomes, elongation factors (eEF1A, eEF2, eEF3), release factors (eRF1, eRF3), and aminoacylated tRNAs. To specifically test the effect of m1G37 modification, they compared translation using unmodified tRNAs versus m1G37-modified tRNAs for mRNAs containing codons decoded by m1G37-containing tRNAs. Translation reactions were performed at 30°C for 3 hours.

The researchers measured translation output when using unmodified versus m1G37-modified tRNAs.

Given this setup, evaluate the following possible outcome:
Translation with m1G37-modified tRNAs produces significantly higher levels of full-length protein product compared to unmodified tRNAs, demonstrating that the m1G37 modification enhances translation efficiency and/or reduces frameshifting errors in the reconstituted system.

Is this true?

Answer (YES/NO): YES